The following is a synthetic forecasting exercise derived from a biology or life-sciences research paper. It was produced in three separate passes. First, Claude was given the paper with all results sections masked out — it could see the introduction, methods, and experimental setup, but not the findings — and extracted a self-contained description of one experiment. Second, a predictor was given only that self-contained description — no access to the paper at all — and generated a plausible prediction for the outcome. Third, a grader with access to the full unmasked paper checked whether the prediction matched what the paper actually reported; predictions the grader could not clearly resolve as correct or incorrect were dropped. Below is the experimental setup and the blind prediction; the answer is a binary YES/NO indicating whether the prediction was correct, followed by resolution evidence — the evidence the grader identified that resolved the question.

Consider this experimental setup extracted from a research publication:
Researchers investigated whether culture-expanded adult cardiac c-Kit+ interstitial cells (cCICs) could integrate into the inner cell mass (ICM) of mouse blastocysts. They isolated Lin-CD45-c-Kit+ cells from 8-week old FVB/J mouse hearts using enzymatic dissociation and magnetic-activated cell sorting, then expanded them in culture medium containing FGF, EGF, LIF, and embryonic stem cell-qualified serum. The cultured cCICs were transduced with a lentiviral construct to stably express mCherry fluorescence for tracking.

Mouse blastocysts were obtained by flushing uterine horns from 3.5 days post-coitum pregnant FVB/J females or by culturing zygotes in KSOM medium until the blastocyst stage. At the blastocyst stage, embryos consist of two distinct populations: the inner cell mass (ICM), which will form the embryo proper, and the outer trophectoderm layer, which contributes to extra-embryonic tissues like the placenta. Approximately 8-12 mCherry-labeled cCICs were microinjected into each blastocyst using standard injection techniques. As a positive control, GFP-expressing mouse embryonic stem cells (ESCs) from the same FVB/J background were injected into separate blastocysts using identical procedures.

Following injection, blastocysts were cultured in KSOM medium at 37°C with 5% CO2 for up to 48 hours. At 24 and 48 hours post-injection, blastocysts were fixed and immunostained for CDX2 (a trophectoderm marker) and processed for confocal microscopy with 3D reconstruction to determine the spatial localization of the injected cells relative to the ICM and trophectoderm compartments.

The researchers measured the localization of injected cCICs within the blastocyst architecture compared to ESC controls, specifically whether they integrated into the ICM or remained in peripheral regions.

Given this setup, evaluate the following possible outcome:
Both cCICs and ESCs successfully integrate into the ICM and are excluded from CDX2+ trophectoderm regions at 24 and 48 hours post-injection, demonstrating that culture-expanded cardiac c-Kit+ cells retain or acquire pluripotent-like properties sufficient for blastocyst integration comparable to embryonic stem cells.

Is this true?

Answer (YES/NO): NO